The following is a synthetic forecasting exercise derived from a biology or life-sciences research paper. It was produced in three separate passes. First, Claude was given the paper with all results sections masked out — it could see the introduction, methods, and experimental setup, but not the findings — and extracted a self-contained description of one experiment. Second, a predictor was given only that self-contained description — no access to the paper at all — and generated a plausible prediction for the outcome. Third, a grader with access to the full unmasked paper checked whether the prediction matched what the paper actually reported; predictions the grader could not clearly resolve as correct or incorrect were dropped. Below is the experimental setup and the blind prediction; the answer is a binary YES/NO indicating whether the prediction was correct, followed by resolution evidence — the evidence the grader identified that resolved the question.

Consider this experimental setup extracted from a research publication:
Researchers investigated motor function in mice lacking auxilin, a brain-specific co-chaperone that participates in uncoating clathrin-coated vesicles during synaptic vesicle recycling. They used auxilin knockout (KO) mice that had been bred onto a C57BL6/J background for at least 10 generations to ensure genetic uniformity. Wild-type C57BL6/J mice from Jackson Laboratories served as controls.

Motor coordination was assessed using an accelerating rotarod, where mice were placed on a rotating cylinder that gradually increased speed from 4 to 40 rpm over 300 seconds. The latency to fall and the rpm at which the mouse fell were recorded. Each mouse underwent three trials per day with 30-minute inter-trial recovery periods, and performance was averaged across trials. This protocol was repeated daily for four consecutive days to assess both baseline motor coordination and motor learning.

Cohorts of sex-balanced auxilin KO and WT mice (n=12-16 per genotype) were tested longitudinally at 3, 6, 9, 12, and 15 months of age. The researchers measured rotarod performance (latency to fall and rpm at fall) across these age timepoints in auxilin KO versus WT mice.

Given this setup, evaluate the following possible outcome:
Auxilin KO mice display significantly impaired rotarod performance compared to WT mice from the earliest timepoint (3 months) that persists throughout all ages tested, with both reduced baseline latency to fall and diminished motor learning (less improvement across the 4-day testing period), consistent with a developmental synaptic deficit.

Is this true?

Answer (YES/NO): NO